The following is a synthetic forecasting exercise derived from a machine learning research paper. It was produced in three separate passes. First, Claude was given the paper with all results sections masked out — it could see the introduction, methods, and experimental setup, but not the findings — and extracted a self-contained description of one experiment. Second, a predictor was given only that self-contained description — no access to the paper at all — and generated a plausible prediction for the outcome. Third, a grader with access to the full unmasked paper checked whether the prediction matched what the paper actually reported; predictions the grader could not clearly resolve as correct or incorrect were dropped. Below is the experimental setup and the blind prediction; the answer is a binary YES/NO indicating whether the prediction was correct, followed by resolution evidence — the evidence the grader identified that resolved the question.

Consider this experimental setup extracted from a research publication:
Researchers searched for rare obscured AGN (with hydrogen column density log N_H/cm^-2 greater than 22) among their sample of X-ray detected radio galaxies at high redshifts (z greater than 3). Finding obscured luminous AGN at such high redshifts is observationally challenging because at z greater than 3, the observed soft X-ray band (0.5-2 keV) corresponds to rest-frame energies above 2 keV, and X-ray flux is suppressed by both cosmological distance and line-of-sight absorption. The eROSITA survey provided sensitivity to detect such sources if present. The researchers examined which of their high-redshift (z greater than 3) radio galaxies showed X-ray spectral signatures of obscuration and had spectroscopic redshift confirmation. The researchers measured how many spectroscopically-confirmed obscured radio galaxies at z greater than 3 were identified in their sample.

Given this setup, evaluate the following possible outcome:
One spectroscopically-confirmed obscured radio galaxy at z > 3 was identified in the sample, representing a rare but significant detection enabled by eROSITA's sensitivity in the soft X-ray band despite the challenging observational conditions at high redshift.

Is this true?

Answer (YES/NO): NO